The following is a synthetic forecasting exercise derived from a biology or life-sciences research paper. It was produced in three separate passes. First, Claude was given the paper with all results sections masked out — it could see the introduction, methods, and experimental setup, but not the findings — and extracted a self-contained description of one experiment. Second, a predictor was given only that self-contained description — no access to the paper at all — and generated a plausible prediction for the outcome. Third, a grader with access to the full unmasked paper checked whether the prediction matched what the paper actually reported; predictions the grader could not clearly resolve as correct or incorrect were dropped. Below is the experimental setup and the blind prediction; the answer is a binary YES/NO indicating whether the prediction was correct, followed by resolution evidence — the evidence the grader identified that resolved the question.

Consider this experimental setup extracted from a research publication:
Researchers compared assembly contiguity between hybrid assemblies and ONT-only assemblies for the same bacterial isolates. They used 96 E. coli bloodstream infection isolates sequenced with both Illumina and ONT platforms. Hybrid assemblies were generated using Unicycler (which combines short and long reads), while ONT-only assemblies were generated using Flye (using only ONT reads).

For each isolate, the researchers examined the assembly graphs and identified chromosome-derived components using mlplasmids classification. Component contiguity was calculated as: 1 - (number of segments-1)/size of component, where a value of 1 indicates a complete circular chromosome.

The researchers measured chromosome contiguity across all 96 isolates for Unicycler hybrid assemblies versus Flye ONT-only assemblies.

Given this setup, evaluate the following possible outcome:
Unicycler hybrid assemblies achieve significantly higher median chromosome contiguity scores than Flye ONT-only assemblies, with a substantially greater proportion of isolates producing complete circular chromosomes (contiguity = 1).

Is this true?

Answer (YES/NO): NO